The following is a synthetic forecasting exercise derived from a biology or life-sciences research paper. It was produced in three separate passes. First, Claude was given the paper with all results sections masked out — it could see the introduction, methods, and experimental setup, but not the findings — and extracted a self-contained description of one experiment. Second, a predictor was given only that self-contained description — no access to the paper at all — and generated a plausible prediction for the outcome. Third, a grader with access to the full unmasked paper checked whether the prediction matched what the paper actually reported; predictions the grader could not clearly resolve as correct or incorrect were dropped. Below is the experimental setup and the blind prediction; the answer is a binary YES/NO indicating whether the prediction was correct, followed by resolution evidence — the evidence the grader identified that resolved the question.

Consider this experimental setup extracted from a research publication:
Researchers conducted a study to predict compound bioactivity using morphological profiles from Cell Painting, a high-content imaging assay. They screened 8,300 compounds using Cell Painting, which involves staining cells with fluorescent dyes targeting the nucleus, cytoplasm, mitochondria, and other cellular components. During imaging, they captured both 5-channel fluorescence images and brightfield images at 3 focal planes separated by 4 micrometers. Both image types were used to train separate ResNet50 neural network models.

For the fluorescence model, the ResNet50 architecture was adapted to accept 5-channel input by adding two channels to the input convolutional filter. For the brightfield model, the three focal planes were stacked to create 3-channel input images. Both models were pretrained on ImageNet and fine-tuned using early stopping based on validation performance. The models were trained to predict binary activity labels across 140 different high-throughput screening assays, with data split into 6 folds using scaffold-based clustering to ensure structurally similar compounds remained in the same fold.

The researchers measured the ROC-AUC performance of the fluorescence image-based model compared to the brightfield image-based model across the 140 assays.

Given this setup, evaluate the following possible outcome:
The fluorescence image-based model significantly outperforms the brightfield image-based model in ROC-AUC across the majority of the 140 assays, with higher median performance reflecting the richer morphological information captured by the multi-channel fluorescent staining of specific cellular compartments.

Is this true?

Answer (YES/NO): YES